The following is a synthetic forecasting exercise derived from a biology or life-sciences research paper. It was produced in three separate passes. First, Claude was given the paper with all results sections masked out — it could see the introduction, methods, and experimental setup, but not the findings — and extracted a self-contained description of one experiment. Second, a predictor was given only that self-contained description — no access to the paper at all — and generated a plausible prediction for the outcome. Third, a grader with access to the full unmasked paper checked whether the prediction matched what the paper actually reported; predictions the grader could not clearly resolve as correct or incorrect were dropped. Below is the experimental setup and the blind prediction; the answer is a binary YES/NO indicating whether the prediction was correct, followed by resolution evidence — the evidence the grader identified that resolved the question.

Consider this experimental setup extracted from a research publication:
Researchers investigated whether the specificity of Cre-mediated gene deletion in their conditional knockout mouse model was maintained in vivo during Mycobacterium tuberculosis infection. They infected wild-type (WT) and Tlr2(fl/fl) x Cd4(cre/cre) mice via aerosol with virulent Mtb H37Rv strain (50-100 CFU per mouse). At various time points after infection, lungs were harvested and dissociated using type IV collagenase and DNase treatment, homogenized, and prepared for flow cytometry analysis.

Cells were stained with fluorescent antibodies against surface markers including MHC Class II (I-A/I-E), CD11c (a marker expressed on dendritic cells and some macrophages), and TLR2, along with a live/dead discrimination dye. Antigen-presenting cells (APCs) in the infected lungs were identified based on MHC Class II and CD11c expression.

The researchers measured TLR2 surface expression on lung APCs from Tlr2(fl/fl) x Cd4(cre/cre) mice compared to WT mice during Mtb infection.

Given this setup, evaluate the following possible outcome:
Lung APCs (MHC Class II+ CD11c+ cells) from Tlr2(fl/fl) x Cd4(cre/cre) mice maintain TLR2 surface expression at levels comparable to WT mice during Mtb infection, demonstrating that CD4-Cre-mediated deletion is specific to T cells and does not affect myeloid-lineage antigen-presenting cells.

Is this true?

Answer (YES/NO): YES